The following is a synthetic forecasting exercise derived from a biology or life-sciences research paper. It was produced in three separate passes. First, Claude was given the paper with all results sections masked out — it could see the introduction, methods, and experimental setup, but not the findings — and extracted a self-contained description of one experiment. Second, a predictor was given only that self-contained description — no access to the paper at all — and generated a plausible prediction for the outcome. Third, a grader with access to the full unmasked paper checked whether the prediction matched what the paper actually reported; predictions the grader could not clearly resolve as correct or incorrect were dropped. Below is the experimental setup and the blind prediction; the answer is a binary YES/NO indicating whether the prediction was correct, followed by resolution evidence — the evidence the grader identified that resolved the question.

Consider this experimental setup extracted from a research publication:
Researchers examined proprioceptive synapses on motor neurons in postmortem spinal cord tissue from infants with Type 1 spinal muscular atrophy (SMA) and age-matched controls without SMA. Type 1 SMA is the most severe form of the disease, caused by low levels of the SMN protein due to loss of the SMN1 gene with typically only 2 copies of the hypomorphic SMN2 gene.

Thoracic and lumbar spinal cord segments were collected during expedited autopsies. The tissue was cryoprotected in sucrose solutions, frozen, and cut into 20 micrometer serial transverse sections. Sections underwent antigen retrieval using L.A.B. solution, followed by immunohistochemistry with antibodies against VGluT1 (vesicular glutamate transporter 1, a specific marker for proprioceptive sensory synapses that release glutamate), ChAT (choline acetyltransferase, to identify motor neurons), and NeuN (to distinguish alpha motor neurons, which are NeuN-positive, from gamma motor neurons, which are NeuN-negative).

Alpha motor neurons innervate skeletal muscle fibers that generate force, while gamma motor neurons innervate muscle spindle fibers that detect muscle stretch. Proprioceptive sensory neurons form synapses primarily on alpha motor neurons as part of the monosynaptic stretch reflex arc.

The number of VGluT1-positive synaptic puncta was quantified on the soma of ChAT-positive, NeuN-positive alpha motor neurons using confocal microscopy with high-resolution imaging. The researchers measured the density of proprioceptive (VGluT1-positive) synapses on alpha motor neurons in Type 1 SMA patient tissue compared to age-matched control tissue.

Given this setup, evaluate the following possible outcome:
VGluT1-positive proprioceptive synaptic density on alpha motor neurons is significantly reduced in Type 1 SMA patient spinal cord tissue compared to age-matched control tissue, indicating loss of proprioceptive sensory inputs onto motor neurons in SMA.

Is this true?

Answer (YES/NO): YES